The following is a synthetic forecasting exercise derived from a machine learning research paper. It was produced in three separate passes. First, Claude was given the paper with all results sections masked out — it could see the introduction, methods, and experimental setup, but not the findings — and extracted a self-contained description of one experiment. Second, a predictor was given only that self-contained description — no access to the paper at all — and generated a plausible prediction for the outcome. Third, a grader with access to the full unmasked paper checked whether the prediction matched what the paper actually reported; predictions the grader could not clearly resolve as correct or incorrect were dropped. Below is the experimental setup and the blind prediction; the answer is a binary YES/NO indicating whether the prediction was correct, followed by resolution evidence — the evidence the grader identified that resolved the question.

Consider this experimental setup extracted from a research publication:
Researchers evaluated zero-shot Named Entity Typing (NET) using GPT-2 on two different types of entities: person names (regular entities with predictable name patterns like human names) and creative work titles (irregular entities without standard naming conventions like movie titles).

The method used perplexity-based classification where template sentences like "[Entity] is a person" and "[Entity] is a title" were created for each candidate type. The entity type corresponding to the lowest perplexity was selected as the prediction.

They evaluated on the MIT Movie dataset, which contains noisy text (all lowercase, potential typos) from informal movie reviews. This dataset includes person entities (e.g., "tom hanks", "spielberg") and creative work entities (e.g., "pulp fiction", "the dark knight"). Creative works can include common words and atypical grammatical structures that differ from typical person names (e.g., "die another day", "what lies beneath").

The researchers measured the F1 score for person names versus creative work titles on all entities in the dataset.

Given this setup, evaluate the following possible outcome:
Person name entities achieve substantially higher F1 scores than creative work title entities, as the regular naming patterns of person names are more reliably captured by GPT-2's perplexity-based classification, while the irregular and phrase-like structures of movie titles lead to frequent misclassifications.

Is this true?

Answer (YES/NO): YES